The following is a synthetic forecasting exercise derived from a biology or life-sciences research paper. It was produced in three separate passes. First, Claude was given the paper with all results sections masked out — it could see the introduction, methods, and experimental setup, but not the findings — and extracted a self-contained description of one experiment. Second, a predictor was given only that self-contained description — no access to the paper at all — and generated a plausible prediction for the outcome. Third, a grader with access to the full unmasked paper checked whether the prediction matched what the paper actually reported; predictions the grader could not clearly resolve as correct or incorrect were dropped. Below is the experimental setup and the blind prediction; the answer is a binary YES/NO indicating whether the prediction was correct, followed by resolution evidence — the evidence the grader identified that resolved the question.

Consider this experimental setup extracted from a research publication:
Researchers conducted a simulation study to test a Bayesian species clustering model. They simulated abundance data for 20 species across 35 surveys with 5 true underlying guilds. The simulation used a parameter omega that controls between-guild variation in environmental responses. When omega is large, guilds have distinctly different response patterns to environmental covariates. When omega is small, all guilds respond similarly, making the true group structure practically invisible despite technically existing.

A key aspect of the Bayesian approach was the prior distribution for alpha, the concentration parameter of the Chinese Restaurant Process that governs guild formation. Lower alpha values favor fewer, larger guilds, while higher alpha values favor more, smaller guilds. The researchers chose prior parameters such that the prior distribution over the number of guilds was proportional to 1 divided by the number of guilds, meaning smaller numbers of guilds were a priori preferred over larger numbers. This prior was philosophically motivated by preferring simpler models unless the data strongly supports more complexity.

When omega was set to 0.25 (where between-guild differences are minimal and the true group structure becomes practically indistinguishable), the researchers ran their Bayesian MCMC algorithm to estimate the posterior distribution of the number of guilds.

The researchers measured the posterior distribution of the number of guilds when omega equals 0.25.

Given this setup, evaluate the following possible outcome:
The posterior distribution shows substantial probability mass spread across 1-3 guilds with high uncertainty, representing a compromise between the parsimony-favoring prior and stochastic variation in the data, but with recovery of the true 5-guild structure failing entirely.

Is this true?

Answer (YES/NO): NO